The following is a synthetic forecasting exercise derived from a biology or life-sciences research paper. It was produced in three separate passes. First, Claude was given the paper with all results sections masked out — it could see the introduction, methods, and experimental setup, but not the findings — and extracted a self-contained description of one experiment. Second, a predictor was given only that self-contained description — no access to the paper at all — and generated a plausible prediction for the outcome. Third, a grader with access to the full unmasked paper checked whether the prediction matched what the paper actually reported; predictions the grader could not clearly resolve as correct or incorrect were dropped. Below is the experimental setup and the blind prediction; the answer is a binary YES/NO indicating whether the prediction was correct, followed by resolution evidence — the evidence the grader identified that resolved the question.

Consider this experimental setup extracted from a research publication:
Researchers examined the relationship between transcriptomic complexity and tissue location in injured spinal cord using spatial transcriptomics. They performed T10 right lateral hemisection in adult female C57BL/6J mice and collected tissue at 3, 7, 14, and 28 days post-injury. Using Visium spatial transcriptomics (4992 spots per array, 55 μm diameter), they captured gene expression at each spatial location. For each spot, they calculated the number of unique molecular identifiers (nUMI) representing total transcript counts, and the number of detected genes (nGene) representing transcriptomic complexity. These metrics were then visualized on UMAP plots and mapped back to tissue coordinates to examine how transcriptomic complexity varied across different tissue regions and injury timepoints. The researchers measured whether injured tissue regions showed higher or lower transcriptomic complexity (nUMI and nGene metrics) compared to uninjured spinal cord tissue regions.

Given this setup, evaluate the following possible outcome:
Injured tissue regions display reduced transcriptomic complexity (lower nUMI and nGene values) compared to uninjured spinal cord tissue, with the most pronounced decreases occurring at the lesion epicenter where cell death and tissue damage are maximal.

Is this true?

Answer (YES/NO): NO